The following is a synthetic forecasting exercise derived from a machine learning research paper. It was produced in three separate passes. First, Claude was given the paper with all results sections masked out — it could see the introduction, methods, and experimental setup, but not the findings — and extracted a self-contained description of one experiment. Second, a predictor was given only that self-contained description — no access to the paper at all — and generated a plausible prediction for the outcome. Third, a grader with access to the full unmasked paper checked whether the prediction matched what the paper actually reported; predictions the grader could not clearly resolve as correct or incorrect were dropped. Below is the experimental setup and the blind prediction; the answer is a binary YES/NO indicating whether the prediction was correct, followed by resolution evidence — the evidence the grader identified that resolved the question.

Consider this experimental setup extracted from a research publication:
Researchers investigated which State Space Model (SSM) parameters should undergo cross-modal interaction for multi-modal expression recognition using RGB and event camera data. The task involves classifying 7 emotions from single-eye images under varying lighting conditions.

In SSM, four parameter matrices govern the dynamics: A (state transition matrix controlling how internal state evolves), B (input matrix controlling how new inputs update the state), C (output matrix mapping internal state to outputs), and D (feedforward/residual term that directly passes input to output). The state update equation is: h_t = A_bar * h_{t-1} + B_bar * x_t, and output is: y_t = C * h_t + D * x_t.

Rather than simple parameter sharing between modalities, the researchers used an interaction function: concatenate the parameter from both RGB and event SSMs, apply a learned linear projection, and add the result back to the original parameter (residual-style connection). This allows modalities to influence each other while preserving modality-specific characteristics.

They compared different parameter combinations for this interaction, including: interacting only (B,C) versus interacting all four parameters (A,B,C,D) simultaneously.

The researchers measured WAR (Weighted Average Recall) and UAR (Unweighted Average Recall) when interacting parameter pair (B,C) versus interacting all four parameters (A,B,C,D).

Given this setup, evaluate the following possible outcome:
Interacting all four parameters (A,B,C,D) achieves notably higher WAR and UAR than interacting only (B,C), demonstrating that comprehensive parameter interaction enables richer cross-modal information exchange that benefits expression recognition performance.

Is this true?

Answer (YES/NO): NO